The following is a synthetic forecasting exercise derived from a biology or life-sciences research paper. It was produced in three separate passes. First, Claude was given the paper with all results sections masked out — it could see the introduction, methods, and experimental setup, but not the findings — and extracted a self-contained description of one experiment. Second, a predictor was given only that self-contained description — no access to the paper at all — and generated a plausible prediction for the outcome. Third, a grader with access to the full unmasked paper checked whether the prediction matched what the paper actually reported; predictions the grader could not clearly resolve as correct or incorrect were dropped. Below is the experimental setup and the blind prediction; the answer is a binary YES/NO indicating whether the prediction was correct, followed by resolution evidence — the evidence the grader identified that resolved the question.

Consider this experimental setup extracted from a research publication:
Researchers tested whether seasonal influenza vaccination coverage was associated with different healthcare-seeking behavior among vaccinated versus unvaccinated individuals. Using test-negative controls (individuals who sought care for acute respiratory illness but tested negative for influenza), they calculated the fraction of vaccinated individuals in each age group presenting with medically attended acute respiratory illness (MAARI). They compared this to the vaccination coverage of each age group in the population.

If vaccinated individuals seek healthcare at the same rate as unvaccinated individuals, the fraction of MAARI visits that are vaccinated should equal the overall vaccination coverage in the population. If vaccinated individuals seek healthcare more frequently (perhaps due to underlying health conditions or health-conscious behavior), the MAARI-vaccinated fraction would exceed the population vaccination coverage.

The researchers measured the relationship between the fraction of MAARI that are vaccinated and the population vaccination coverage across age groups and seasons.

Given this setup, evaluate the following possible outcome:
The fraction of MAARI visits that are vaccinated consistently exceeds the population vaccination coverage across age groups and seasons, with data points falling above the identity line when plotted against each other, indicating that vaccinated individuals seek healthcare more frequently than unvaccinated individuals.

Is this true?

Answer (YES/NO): NO